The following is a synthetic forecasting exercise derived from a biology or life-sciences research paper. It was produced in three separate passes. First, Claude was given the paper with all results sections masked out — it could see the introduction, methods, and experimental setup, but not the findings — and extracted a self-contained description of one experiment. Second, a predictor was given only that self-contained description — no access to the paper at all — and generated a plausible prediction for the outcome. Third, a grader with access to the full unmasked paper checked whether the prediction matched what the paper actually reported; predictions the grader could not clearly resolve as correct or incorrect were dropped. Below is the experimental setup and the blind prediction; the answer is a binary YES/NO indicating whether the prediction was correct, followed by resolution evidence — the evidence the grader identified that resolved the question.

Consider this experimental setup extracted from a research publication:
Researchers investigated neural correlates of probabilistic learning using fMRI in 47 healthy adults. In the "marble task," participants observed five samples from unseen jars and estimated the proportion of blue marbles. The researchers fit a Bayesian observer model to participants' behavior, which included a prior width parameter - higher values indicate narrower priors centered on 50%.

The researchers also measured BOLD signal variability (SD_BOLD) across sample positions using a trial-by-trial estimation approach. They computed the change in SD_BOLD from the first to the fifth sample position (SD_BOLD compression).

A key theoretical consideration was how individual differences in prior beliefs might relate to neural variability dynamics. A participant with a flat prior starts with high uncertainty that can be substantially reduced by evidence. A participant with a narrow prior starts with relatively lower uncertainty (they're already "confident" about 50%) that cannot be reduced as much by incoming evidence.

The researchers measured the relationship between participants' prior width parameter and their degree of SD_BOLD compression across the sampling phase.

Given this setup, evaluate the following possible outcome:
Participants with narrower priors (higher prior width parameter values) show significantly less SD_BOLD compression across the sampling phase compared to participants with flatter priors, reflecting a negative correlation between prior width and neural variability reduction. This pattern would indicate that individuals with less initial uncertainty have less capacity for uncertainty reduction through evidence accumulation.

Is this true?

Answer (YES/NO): YES